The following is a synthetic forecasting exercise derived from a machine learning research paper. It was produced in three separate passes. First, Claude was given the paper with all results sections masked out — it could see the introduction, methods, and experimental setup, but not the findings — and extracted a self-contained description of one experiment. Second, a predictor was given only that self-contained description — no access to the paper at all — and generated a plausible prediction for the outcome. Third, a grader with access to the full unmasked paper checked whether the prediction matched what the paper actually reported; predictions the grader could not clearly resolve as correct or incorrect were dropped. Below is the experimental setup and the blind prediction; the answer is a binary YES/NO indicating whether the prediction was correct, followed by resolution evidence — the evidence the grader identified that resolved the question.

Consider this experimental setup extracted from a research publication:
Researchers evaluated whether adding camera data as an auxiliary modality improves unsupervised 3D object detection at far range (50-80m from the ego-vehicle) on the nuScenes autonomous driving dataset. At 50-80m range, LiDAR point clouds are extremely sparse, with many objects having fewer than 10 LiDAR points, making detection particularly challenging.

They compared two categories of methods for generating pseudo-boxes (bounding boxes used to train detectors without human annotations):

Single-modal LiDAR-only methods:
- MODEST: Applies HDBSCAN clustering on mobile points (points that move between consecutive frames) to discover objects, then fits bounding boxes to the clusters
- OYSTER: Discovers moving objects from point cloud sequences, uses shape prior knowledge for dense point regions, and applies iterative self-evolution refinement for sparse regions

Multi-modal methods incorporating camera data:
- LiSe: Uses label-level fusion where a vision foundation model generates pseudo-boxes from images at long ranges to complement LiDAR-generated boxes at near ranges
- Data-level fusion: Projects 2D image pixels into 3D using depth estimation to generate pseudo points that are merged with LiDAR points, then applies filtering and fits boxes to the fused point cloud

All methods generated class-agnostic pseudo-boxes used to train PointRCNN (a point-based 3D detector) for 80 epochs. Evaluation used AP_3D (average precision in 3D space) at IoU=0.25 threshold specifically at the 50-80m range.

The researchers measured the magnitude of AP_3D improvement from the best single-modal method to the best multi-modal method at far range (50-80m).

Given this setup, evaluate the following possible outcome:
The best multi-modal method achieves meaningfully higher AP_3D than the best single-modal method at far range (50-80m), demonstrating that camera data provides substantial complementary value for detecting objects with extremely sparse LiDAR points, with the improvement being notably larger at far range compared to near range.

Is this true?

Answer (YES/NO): NO